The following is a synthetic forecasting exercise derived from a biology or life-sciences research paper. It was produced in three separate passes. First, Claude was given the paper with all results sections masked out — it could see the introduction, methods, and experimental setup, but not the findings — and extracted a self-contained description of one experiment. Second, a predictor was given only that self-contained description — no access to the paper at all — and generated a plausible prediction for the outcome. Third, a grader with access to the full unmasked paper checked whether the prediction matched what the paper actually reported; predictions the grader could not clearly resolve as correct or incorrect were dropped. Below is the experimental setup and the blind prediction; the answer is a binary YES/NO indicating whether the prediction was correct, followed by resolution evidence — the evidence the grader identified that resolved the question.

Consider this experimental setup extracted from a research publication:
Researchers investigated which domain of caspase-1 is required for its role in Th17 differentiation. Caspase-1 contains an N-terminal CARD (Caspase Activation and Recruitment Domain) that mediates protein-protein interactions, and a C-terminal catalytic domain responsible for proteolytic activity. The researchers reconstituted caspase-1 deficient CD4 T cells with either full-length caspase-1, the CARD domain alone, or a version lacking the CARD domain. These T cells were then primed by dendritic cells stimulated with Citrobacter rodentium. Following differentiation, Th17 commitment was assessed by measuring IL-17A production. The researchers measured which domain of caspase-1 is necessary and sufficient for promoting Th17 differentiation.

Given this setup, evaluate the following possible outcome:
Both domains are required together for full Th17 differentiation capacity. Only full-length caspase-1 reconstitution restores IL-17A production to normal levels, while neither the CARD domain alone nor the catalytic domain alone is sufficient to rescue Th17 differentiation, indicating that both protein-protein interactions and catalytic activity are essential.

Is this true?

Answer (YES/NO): NO